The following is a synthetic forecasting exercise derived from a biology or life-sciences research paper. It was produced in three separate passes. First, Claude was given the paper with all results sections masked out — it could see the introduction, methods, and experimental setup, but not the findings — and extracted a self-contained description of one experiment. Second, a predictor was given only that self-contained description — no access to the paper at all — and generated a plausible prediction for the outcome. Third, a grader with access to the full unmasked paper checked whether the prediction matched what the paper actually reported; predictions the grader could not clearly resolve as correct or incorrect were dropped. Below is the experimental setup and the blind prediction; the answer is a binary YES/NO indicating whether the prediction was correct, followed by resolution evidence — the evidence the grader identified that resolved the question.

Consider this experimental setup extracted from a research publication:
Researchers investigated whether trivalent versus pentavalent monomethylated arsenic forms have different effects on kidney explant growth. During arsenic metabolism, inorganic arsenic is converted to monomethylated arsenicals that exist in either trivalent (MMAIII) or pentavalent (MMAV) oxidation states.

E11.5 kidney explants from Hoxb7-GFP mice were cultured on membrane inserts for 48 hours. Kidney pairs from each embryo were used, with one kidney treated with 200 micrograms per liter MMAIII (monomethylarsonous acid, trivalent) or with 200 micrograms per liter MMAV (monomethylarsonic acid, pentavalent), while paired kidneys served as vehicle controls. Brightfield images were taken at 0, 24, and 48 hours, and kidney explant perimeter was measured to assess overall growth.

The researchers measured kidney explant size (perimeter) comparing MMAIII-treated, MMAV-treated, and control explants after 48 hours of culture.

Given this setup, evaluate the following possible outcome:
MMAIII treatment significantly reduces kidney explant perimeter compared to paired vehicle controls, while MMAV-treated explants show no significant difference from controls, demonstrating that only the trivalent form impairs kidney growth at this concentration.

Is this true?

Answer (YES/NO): YES